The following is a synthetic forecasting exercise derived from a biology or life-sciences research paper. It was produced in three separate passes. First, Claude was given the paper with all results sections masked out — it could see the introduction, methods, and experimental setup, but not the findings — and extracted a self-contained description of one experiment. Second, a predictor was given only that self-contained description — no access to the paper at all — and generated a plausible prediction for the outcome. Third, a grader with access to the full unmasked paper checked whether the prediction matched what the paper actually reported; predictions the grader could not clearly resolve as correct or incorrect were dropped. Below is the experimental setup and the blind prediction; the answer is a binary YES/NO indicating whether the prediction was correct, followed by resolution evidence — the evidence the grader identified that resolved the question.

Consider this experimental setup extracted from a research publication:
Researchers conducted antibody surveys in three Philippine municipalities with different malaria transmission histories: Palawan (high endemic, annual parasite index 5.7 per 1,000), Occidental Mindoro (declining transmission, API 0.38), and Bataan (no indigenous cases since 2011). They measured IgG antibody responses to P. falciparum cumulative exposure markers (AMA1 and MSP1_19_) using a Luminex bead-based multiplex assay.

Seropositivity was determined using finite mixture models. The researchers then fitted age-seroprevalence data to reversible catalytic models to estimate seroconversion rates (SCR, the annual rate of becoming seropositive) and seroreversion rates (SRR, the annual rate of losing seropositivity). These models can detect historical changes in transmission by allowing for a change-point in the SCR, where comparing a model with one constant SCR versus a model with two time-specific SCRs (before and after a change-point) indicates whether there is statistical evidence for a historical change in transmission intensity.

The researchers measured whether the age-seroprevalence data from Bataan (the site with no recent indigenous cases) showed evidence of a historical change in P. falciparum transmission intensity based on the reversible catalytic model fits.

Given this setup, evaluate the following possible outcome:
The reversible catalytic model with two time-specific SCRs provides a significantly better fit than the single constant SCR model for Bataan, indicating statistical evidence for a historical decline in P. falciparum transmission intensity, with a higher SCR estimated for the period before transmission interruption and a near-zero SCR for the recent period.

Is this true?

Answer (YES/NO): YES